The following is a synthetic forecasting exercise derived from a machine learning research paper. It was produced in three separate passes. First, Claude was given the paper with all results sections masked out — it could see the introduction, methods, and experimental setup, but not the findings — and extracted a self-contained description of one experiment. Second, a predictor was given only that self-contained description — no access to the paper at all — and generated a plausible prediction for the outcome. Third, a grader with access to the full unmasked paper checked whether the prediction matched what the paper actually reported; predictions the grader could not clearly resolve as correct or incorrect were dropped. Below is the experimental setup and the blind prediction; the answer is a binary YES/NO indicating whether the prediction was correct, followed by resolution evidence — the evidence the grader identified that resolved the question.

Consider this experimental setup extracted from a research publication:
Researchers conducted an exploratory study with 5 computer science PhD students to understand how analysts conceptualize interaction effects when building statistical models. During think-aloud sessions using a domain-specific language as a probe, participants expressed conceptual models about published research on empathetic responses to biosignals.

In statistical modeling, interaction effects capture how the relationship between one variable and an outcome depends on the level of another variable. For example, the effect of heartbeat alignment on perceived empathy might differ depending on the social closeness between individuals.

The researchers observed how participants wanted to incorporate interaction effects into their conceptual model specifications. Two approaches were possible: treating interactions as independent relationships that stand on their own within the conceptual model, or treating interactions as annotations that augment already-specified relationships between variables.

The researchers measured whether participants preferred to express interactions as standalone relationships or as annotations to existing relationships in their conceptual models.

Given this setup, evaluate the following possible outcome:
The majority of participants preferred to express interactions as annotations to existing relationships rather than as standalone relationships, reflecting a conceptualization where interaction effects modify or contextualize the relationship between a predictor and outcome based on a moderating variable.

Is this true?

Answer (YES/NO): NO